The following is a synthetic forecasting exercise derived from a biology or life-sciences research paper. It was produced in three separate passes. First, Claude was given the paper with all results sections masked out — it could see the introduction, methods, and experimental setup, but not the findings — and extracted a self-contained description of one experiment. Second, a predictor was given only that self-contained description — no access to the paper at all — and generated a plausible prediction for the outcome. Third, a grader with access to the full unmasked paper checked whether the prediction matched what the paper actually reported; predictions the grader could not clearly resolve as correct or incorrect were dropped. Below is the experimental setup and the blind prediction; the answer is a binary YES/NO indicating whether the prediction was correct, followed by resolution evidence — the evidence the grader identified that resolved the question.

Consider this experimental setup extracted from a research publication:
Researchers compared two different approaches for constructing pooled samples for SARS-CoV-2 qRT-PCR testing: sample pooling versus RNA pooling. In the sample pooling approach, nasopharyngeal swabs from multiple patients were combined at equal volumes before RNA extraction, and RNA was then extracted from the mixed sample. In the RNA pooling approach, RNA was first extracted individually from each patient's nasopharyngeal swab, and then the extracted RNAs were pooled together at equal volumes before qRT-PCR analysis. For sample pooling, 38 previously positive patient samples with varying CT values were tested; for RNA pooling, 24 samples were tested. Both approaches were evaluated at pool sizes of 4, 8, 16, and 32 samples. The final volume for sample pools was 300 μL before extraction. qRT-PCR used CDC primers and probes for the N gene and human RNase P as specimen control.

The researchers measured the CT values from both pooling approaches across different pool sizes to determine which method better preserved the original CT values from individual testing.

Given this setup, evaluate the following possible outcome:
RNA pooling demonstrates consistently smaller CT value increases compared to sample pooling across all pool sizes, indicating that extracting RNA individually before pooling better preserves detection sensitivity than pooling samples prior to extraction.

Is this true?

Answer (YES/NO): NO